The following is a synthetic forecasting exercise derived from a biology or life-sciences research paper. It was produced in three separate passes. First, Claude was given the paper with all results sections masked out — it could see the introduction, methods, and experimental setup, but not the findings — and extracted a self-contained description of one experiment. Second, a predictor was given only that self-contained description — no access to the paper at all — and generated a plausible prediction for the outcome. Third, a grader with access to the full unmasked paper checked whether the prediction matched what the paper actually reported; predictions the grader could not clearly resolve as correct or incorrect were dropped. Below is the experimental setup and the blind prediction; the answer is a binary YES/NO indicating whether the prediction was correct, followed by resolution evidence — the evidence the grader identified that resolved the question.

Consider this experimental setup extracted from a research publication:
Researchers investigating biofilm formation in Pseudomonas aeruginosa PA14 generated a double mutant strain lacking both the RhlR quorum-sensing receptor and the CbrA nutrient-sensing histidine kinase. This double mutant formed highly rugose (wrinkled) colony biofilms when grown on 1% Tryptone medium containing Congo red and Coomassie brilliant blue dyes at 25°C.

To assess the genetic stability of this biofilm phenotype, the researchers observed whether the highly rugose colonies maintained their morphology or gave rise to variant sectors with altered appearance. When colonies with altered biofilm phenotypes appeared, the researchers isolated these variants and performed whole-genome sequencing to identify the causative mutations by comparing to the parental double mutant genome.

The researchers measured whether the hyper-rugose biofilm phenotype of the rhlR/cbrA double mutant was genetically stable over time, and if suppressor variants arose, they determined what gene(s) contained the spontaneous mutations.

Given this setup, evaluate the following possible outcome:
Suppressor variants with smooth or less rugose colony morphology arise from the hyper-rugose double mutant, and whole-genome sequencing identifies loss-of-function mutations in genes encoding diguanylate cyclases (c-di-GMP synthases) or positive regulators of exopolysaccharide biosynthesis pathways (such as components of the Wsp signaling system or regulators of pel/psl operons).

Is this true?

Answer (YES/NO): NO